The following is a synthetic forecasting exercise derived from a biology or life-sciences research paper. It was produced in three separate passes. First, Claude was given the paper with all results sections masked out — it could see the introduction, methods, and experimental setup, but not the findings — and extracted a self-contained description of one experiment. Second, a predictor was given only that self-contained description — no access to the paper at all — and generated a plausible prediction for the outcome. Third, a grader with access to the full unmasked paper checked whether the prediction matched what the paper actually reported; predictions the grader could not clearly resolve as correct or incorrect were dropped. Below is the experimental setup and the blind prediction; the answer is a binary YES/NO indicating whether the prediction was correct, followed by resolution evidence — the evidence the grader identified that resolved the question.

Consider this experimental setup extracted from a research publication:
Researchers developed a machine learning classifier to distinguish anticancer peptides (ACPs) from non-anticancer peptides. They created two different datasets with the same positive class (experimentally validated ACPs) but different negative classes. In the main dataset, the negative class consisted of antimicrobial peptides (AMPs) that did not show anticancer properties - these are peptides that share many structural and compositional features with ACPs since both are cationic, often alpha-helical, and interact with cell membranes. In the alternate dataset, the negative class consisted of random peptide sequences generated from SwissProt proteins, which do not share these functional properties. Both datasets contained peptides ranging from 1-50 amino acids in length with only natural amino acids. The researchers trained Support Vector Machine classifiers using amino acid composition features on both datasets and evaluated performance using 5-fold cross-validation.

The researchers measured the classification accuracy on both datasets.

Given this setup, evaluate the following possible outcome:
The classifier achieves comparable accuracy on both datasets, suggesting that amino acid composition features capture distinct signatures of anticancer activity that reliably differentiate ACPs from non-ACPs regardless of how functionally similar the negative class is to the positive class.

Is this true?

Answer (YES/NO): NO